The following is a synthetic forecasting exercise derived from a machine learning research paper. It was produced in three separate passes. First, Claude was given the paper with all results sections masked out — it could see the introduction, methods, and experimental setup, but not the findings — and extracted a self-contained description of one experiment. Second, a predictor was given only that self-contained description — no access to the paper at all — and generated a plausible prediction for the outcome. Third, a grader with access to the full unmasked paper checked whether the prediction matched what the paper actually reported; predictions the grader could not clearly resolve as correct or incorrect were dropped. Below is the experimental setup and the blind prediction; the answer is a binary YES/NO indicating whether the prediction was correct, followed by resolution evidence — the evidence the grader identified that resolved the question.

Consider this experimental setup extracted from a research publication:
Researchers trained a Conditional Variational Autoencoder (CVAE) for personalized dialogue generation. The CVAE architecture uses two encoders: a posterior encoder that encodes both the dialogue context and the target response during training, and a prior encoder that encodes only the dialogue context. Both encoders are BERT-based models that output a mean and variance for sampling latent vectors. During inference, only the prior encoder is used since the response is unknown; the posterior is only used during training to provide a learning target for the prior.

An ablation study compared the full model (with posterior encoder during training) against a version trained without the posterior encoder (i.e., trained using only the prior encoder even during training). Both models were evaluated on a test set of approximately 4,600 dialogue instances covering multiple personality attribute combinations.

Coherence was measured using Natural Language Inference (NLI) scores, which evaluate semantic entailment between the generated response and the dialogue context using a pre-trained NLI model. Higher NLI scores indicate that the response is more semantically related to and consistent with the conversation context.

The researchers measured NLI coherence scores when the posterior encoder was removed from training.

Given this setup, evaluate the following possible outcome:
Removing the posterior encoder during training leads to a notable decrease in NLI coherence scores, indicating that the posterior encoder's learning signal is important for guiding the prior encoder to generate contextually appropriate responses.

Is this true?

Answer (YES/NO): YES